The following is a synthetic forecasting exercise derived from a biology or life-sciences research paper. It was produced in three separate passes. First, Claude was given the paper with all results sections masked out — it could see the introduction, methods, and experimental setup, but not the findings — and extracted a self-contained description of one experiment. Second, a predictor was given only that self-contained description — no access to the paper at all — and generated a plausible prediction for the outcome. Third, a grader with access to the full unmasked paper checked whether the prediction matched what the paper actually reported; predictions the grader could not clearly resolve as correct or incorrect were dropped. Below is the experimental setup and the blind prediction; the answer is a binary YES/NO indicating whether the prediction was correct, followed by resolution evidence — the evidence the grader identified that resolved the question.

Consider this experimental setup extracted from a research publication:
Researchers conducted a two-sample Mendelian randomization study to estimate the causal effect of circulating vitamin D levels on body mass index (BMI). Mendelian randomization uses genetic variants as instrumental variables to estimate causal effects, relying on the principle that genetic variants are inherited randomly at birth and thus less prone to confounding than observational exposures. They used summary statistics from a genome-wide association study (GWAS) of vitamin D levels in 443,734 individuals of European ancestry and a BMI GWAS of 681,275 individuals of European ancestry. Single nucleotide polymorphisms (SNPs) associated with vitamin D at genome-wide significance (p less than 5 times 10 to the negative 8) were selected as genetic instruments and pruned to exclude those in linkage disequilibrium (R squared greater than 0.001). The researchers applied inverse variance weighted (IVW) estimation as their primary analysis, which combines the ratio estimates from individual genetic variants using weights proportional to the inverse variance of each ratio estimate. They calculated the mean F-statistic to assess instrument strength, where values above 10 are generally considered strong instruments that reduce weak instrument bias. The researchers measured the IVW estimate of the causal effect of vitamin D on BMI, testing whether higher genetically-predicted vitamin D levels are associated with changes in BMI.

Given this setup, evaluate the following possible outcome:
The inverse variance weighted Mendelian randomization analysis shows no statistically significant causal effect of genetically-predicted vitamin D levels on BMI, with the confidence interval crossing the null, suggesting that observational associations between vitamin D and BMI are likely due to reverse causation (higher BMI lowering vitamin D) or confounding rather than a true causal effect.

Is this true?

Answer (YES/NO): YES